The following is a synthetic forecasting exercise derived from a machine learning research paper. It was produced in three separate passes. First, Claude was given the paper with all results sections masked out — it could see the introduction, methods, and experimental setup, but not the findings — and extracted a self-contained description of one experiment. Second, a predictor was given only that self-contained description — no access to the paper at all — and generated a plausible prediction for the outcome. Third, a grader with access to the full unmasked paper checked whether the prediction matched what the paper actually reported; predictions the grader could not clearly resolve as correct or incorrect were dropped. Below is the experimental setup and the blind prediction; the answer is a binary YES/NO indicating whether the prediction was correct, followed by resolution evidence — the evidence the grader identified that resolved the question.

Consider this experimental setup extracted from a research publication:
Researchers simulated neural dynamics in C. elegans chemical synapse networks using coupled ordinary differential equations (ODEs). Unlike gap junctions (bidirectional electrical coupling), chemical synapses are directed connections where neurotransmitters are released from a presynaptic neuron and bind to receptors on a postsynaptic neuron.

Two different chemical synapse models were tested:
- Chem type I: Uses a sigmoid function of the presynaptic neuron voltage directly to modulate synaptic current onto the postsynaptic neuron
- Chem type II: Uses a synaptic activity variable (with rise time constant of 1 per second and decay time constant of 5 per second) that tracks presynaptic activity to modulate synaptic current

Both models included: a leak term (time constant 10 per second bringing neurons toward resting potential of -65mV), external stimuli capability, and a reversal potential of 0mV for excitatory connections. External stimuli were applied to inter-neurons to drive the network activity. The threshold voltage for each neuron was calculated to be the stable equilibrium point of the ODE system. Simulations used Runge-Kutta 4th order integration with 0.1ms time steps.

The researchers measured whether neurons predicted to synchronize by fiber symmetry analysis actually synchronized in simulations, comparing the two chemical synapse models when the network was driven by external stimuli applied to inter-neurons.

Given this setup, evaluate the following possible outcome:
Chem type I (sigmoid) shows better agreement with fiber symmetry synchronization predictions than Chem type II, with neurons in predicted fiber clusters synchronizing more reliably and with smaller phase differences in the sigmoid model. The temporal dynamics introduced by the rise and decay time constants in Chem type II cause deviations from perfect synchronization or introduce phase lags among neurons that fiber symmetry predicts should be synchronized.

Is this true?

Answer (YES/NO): NO